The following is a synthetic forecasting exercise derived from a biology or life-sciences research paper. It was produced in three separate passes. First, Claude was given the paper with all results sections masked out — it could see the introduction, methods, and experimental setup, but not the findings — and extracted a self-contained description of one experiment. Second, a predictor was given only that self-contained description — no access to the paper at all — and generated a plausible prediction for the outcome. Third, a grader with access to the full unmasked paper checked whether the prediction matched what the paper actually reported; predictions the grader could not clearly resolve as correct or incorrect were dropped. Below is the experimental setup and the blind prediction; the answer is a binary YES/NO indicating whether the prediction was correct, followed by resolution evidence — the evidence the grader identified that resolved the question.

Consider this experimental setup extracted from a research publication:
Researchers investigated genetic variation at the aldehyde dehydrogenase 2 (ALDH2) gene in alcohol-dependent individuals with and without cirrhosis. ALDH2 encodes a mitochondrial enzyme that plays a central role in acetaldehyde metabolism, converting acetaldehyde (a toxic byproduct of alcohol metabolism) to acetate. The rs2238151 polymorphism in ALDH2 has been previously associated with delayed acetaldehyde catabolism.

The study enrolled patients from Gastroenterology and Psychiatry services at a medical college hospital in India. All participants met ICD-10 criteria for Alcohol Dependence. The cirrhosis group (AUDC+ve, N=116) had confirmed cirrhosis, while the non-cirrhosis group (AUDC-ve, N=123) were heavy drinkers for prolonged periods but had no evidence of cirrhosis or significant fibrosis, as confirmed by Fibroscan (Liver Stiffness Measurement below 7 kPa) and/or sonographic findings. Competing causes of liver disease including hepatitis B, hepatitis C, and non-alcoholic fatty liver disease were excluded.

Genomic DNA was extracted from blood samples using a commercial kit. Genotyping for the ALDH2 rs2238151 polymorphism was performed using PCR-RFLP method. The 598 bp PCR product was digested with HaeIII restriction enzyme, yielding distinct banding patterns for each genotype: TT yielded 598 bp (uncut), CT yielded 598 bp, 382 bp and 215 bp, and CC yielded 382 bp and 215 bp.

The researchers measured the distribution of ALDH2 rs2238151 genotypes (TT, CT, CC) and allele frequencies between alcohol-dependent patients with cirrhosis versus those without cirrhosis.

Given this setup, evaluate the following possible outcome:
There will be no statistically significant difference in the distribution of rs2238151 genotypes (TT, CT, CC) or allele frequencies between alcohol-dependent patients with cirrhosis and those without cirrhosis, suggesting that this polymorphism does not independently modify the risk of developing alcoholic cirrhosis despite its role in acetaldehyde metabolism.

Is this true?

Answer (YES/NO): YES